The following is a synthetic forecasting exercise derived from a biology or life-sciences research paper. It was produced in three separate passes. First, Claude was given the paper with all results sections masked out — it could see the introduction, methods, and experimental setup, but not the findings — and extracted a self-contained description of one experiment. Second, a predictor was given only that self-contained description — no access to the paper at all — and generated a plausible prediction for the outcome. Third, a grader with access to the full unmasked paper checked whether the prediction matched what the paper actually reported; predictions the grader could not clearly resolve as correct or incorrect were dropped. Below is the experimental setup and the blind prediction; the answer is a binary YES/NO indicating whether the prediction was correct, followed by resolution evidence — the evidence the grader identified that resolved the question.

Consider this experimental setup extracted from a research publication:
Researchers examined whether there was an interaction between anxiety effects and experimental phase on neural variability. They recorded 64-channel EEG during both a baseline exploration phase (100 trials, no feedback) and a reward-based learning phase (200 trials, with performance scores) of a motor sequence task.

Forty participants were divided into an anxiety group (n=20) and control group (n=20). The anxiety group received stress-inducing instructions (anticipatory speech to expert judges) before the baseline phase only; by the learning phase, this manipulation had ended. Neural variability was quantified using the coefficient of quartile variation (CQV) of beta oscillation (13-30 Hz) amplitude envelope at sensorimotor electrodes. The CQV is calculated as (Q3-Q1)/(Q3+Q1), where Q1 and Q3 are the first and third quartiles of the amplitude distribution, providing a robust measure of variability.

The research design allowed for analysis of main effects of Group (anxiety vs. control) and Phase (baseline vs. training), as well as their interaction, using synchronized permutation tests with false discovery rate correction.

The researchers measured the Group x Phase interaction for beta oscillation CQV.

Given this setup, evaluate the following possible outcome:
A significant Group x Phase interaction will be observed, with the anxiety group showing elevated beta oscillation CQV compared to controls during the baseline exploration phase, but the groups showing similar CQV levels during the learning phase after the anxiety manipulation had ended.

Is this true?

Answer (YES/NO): NO